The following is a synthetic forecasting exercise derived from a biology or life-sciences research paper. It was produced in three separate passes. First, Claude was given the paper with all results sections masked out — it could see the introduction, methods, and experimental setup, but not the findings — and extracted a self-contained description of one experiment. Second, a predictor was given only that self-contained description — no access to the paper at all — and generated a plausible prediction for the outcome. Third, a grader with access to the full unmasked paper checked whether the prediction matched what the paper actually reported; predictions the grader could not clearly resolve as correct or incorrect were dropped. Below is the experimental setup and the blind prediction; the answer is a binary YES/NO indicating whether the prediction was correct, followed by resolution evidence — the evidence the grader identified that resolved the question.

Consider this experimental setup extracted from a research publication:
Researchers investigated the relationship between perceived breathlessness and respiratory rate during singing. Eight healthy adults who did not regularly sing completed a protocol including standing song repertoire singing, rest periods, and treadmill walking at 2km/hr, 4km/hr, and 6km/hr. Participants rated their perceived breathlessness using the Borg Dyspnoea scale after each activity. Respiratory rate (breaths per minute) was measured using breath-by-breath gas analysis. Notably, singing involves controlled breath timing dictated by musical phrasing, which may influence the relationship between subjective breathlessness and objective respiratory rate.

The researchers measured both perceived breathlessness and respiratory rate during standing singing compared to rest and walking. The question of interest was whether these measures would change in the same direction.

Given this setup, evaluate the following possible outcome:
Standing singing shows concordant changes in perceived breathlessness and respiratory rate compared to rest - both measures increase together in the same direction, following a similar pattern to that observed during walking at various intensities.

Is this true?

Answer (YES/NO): NO